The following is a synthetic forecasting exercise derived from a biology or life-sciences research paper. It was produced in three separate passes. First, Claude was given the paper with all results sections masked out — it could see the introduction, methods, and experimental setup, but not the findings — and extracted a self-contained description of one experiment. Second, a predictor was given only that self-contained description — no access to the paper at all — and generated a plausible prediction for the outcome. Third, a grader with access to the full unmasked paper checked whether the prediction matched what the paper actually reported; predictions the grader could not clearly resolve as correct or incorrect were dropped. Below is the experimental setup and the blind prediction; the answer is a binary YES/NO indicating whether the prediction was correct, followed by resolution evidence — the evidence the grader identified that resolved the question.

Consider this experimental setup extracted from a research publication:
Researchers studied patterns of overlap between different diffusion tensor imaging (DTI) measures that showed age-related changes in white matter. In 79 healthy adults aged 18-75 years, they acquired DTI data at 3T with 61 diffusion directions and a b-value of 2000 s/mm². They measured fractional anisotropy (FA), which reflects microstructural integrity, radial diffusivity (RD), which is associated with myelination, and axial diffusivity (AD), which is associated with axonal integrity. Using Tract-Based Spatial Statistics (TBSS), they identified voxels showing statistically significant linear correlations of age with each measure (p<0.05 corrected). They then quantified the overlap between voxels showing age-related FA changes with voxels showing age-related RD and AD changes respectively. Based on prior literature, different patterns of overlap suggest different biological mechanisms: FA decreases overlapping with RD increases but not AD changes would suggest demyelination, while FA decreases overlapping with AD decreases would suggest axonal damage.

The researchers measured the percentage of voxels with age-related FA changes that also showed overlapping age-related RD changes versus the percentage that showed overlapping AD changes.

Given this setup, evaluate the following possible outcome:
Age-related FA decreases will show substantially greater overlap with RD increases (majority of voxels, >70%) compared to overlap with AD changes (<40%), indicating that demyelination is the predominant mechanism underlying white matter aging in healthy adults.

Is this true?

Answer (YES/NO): NO